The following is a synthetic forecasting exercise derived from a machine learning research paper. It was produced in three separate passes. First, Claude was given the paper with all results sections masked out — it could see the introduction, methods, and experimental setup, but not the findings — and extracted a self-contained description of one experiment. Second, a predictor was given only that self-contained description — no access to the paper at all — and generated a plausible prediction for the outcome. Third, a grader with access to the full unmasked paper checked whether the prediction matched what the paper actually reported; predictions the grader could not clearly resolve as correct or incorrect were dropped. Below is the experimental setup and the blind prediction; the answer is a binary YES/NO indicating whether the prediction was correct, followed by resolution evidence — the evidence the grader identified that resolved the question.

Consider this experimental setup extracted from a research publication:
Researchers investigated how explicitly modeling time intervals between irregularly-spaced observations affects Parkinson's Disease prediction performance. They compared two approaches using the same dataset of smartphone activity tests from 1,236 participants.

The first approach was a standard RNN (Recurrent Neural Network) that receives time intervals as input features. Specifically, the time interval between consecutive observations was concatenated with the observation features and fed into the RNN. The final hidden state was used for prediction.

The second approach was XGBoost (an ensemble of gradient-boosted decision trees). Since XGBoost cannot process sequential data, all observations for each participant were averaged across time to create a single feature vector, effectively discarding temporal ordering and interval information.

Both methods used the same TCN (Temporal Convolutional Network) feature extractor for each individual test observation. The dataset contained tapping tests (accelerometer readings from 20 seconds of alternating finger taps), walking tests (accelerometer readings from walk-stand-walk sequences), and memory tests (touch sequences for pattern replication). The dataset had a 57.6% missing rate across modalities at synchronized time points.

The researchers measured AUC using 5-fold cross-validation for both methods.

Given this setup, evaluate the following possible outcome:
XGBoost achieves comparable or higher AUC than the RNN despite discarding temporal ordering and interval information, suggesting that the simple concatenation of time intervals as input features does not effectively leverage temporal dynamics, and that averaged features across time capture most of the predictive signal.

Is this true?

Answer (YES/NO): NO